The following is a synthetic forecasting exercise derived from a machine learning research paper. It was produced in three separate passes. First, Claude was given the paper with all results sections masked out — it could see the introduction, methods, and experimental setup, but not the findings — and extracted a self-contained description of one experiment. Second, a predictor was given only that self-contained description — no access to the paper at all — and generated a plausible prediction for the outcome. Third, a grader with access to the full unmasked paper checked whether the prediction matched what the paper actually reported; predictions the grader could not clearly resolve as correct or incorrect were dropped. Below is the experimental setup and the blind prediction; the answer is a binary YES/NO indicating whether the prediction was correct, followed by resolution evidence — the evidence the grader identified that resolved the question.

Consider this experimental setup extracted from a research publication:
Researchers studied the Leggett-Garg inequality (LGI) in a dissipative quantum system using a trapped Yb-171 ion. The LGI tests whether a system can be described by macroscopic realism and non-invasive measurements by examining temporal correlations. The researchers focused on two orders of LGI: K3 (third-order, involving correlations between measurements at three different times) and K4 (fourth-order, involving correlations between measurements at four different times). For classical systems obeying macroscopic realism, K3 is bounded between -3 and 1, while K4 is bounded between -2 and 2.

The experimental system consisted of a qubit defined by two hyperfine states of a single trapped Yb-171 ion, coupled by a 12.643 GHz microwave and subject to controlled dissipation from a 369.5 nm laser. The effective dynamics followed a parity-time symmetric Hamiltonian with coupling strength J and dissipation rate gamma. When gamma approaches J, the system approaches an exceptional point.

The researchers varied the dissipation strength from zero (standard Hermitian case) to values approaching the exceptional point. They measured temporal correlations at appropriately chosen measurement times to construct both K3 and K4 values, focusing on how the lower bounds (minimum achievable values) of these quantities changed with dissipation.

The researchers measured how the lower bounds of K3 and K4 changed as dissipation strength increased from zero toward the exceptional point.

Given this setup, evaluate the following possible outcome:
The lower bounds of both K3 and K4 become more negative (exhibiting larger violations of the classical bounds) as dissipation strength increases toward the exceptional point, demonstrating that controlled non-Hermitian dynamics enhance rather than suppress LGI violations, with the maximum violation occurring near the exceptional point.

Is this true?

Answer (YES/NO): NO